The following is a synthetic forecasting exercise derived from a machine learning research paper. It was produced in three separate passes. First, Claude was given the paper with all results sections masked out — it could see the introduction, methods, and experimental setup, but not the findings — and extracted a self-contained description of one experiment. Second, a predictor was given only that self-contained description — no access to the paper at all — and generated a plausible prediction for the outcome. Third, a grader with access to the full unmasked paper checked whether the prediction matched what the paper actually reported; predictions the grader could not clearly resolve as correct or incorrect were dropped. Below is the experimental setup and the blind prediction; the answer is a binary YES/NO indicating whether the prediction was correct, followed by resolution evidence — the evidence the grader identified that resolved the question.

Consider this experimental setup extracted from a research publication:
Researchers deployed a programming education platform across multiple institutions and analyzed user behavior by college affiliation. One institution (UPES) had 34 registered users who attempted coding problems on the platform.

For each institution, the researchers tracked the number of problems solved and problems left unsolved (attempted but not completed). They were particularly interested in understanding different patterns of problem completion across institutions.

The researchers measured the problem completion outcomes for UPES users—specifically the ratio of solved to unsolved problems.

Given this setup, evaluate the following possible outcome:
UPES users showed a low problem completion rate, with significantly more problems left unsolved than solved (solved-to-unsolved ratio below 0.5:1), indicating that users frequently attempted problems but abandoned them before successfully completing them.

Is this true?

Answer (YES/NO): NO